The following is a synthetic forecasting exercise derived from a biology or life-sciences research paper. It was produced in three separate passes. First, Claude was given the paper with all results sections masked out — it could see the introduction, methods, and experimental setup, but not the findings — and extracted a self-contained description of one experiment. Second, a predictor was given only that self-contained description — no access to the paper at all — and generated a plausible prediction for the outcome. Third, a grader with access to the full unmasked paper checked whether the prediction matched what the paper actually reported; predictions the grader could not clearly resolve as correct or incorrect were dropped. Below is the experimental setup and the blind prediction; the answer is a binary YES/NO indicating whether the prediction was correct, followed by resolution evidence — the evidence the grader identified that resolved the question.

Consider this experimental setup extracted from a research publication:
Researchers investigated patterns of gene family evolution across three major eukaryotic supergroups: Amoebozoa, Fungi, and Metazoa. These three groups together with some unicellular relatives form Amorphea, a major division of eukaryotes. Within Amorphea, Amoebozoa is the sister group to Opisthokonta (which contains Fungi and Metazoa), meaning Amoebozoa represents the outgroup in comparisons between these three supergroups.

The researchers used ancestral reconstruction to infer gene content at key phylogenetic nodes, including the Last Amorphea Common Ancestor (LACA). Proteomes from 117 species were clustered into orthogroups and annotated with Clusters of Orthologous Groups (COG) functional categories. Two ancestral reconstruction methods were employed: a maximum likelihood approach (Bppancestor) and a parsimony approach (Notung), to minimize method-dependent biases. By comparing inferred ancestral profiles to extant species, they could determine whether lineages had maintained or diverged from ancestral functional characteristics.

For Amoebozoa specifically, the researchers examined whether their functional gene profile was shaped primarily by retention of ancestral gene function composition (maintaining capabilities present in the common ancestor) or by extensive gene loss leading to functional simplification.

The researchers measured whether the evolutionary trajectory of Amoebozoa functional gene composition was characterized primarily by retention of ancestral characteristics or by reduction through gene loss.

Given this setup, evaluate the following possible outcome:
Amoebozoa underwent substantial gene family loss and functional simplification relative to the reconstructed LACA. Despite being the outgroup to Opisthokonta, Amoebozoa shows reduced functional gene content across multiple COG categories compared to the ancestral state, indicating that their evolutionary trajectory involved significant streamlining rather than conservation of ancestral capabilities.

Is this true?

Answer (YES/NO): NO